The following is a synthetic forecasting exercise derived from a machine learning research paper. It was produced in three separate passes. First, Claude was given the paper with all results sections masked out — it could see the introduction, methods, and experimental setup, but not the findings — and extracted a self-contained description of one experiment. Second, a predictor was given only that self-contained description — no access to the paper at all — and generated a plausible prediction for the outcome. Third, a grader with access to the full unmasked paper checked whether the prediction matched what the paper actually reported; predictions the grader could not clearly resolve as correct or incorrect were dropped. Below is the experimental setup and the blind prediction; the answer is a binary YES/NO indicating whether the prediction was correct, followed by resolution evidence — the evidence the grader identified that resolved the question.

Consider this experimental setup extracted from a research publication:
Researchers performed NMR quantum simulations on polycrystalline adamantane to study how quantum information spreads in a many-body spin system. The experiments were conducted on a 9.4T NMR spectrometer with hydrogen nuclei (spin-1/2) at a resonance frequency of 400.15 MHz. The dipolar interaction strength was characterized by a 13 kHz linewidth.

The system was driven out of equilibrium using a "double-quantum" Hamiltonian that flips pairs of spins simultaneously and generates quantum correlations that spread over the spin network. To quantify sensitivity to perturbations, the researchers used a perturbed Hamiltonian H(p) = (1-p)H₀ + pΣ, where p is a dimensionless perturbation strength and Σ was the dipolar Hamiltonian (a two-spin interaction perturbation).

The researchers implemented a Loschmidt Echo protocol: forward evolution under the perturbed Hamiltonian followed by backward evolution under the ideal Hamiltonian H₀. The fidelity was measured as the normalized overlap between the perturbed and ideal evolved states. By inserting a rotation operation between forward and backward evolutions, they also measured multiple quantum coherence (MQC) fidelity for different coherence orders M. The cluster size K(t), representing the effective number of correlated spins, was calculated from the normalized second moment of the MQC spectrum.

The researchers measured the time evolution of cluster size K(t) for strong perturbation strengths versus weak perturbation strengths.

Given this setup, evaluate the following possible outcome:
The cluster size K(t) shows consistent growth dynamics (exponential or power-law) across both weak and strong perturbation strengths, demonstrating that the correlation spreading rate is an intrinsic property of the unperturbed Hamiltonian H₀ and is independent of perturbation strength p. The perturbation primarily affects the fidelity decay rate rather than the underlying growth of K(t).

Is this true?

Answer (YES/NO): NO